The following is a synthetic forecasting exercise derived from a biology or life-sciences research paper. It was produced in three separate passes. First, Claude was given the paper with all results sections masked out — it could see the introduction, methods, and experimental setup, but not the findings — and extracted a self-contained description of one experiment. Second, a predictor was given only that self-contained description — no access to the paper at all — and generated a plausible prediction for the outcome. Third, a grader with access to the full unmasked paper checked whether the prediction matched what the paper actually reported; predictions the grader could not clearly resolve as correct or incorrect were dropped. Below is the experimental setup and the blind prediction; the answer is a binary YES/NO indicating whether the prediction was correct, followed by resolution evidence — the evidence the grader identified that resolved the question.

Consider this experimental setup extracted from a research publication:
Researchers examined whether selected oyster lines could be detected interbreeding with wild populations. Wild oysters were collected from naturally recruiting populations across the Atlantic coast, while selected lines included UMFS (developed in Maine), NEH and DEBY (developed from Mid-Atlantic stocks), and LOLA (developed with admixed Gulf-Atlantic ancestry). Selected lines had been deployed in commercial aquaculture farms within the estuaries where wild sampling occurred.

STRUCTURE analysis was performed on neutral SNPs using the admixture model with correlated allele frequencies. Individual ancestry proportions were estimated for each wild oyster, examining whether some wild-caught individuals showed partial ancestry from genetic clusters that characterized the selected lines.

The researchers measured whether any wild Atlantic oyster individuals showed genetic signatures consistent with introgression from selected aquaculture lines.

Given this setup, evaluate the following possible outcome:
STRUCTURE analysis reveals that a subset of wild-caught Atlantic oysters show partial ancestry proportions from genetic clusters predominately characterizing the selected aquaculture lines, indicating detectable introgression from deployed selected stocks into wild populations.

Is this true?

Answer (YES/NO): YES